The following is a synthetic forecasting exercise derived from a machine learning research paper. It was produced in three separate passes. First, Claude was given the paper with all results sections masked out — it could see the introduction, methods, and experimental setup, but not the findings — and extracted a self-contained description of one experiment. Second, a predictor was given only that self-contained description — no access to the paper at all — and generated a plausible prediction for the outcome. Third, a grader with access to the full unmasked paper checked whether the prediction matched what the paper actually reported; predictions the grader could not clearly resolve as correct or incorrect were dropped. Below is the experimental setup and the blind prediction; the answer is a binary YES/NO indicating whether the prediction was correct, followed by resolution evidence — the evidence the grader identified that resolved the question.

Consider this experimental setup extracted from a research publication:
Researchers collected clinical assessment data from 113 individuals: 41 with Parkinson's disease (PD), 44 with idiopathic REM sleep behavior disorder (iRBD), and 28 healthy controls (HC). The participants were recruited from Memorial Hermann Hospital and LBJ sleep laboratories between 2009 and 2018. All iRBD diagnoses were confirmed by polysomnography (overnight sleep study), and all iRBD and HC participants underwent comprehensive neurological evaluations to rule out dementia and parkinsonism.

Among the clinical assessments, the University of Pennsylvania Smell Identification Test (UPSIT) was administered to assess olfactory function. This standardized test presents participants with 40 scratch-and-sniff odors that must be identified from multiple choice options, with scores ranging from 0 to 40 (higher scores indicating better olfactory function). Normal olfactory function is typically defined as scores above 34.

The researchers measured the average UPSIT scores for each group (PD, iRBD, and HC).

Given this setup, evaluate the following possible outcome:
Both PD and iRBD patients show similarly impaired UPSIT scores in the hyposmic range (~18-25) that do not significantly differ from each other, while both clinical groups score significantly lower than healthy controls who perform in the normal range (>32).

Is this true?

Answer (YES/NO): NO